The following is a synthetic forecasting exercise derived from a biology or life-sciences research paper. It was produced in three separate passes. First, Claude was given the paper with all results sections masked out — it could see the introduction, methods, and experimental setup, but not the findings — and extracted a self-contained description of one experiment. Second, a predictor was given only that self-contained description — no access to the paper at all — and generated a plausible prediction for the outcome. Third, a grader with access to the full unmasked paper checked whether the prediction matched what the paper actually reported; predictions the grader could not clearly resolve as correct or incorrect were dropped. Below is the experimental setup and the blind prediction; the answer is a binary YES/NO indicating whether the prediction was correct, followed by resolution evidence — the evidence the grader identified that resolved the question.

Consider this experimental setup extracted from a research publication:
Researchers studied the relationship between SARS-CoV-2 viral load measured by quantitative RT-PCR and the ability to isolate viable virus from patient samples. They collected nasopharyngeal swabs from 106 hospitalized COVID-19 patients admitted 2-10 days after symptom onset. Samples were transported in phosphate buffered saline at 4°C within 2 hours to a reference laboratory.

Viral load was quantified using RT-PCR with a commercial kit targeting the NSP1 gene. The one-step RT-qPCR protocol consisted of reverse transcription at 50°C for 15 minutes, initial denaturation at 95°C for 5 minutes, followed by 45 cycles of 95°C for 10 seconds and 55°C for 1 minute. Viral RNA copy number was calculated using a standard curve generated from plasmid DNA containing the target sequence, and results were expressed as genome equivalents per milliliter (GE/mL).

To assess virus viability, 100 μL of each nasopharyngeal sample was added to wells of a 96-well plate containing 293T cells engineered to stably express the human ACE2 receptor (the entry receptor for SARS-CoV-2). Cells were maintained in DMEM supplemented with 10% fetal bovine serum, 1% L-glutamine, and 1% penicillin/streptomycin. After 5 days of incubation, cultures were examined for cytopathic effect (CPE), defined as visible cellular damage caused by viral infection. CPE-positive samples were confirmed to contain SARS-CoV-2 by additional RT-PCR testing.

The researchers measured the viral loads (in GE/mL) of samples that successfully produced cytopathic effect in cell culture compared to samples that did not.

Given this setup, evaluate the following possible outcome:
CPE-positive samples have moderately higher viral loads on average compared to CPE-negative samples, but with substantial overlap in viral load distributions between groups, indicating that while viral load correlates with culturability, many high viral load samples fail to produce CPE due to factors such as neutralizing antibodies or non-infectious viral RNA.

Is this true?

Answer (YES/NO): NO